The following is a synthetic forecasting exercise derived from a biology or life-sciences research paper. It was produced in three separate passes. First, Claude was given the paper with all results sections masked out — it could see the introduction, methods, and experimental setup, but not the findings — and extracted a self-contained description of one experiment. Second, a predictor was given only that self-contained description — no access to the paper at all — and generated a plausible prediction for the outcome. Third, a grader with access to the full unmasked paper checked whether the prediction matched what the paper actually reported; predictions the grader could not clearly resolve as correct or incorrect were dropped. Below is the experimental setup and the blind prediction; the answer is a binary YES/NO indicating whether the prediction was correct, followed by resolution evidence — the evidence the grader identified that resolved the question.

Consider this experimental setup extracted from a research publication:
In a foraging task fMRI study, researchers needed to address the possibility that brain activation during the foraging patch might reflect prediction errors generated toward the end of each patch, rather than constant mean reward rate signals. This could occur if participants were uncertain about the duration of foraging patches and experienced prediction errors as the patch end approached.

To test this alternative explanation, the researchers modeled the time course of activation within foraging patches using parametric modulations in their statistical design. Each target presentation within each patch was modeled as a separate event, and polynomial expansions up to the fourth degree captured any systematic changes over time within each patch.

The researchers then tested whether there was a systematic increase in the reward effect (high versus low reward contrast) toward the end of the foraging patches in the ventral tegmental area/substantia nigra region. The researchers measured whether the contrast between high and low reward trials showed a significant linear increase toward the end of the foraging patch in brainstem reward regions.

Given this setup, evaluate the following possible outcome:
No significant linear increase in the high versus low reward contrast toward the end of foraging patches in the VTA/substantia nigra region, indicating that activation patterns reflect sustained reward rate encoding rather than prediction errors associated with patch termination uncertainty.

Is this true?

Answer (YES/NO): YES